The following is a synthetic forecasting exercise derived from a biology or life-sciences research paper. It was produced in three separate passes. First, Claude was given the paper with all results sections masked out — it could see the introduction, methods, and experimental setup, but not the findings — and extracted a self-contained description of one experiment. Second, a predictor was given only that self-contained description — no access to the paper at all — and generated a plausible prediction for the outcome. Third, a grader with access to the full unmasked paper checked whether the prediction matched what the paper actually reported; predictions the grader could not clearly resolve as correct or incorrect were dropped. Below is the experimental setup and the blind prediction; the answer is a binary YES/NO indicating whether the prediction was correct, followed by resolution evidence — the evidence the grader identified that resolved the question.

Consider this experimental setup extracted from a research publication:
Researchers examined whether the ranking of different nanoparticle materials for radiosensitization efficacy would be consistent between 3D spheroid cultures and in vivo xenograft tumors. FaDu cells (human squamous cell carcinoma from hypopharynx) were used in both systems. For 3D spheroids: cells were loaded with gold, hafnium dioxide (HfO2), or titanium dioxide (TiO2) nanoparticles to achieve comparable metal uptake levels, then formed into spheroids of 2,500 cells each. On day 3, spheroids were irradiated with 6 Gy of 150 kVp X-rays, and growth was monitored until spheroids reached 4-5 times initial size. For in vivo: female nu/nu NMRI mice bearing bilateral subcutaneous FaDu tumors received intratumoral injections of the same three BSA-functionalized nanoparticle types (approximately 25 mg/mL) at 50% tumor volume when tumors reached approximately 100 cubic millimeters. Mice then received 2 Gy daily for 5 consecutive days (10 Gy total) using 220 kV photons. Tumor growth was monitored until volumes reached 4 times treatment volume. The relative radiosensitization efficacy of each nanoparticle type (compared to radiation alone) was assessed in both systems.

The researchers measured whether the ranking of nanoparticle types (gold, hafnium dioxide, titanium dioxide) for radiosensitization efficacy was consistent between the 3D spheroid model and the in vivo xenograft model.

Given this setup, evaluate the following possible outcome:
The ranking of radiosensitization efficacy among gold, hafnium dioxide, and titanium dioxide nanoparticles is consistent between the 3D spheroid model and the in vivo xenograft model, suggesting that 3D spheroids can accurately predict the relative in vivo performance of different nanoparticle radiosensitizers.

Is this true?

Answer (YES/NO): YES